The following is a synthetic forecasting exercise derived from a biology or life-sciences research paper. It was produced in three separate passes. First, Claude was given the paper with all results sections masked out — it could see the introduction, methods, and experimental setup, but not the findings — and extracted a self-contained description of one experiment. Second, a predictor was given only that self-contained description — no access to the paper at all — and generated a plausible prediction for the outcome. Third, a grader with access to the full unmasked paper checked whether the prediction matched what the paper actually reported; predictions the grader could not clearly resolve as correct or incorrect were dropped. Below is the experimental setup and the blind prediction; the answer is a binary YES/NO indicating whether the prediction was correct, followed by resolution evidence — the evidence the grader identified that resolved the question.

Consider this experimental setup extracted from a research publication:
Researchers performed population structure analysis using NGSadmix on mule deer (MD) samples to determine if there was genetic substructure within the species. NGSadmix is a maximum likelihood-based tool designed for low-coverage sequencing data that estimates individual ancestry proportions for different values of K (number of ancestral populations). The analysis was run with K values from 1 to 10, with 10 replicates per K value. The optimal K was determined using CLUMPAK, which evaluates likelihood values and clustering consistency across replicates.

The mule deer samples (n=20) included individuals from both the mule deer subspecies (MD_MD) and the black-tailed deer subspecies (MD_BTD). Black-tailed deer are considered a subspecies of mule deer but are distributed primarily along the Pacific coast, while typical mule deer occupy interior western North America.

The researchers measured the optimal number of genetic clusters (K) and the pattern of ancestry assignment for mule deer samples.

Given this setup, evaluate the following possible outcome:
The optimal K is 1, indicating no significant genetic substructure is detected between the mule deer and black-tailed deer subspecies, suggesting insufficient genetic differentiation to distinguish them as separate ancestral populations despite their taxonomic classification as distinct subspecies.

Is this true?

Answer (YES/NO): NO